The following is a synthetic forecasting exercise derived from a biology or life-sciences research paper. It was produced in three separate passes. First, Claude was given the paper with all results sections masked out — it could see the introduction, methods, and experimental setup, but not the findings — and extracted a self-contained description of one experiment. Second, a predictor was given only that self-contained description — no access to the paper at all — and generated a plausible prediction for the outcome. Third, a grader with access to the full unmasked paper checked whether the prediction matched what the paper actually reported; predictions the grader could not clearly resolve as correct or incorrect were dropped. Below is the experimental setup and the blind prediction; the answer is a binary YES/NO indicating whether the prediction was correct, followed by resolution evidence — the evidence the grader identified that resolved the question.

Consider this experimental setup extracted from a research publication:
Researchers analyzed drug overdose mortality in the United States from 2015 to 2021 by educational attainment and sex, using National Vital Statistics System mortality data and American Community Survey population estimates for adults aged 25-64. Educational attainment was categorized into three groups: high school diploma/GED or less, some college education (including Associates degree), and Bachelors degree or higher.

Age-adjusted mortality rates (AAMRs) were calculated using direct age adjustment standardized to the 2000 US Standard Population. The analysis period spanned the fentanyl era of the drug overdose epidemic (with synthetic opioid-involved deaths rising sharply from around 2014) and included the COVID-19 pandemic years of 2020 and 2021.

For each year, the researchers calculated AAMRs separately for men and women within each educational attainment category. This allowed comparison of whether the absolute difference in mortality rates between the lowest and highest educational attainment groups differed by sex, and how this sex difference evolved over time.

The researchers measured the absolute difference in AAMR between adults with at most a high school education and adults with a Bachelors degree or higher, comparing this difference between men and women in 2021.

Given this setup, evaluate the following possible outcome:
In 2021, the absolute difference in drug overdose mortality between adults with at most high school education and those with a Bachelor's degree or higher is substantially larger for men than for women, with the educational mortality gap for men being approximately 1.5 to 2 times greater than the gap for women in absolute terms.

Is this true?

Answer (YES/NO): YES